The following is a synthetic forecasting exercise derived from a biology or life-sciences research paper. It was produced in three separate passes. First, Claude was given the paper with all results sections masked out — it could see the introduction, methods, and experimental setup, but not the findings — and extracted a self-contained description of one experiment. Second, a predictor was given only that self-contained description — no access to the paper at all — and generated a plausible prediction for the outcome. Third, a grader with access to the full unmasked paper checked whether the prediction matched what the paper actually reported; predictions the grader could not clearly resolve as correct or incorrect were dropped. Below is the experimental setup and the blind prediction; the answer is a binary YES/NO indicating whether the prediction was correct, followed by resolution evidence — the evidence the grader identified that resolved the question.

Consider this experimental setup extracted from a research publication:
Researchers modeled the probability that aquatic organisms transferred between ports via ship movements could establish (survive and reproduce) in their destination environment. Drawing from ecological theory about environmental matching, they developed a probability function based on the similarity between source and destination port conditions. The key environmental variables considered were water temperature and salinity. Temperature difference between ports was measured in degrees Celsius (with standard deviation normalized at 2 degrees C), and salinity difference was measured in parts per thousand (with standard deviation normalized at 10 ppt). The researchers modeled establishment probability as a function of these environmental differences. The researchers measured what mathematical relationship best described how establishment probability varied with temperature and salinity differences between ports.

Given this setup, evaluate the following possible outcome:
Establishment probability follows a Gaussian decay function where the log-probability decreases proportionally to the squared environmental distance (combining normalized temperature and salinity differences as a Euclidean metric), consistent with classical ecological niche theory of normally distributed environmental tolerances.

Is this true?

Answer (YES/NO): YES